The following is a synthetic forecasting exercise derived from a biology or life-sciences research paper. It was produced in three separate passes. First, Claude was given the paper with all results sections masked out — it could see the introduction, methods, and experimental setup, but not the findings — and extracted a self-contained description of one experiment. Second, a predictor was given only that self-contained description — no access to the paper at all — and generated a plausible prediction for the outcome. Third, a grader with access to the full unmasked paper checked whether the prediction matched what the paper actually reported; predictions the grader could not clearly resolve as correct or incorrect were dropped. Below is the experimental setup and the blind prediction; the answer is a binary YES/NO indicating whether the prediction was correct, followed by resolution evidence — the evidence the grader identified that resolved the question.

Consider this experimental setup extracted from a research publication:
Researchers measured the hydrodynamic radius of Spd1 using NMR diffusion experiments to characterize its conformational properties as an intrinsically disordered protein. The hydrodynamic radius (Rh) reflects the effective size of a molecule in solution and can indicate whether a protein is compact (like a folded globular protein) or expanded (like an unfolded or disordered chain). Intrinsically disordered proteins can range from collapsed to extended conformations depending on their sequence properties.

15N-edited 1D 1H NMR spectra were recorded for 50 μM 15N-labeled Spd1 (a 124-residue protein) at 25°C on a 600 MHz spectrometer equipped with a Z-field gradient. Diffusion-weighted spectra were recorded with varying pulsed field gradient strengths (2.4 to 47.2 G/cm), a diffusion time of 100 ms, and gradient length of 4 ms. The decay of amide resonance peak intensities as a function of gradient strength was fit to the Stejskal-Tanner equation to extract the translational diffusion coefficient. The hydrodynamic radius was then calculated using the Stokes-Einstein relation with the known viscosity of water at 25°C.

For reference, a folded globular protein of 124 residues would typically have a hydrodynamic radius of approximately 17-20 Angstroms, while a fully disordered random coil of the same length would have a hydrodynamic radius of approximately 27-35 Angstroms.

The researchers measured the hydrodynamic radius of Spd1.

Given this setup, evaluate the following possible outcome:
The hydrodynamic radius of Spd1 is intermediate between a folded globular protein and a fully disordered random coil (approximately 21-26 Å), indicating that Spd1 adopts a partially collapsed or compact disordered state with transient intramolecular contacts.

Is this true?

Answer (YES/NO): NO